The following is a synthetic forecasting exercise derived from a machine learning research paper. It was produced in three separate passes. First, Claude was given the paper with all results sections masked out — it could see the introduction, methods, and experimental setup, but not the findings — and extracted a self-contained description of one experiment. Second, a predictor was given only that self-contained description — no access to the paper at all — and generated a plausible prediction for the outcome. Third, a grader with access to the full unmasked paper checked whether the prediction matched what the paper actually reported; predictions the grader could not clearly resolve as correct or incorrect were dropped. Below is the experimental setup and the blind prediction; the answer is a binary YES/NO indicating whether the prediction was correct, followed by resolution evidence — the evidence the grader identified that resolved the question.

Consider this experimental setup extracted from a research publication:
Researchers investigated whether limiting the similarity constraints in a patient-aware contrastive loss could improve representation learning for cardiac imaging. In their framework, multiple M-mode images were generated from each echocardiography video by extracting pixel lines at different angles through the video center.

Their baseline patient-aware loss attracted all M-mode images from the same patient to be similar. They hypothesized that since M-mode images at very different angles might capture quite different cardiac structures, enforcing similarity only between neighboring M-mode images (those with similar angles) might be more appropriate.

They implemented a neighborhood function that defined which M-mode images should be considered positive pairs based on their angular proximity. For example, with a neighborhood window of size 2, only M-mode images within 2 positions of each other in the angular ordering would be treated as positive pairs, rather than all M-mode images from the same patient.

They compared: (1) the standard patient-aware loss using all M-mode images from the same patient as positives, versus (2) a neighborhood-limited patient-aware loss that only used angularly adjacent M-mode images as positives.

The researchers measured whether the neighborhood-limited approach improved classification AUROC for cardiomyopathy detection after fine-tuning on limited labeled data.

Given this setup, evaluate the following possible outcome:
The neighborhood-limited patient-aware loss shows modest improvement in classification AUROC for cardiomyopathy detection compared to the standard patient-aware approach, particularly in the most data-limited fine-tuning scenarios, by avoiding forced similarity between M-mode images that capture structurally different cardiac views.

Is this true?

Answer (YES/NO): NO